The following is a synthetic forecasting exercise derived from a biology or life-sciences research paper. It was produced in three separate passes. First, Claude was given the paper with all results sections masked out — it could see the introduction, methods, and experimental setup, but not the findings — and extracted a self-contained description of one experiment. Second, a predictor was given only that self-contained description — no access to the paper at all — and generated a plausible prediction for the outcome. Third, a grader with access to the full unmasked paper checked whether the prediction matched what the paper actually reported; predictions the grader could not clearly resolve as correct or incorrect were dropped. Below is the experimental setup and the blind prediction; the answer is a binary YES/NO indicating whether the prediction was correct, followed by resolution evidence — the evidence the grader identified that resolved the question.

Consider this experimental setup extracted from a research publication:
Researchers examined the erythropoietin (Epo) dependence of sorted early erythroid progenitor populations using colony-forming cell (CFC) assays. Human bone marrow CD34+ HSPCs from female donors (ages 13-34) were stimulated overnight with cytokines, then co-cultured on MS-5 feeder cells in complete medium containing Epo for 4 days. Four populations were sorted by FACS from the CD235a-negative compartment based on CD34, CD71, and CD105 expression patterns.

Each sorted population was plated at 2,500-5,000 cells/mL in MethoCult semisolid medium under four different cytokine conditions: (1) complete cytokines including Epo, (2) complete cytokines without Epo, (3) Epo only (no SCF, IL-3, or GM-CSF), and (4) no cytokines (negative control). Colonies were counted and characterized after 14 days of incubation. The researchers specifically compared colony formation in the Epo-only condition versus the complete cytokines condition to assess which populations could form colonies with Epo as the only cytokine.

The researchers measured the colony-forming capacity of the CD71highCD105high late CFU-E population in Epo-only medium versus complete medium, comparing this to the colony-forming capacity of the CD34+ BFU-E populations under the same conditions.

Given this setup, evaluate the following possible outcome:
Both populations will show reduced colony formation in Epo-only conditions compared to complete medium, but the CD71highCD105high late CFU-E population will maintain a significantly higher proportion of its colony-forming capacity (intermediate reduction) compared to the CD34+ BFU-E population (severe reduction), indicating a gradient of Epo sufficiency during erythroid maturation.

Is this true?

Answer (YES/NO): NO